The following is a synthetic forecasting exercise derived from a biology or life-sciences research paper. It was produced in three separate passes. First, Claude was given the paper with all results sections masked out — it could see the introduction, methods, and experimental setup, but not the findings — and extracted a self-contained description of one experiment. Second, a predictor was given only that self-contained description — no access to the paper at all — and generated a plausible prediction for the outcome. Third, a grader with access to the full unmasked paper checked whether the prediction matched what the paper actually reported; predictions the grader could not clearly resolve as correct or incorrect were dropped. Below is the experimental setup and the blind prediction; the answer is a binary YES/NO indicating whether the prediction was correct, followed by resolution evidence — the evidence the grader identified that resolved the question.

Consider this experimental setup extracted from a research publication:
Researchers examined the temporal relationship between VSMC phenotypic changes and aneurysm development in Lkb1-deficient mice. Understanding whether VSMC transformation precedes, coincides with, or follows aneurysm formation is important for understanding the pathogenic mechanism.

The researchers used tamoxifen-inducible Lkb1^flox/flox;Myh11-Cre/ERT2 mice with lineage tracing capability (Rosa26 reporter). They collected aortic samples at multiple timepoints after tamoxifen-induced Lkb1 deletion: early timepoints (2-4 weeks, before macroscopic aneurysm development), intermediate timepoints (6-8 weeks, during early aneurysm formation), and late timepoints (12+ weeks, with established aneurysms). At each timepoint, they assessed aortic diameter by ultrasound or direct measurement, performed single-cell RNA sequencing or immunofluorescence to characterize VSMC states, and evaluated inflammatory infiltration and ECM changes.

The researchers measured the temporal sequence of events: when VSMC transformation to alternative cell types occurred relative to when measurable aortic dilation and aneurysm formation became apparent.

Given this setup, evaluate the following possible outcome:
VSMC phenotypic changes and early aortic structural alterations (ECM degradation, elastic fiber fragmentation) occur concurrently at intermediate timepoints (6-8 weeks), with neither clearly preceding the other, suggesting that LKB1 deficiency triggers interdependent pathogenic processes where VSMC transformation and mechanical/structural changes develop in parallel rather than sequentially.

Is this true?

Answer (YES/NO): NO